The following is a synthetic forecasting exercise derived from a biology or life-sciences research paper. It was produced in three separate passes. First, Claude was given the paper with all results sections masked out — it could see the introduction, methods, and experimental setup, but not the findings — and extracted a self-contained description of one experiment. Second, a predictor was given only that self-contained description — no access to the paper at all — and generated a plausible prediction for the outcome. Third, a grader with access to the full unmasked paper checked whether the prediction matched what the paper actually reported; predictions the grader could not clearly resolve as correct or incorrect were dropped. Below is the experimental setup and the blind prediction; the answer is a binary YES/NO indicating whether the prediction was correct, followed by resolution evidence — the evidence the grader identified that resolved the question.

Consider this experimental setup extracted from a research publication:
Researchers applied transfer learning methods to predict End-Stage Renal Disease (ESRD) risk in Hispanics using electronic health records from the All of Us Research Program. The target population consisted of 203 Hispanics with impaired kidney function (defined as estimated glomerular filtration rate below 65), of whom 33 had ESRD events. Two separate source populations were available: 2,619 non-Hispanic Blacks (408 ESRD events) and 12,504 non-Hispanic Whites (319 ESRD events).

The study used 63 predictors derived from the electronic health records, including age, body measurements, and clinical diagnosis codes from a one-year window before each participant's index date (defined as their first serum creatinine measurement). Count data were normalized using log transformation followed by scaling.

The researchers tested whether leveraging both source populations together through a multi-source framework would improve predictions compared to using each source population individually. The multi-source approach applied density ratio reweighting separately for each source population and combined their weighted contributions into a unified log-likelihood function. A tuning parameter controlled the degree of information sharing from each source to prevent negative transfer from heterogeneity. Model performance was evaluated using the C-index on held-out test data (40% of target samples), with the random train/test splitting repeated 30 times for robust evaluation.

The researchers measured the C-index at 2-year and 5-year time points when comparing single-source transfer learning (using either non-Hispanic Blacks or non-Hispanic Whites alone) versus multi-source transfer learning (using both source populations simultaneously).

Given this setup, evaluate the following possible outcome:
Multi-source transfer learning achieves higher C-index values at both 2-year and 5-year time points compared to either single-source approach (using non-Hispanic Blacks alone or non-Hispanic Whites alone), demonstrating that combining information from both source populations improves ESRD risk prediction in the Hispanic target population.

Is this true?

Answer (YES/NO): NO